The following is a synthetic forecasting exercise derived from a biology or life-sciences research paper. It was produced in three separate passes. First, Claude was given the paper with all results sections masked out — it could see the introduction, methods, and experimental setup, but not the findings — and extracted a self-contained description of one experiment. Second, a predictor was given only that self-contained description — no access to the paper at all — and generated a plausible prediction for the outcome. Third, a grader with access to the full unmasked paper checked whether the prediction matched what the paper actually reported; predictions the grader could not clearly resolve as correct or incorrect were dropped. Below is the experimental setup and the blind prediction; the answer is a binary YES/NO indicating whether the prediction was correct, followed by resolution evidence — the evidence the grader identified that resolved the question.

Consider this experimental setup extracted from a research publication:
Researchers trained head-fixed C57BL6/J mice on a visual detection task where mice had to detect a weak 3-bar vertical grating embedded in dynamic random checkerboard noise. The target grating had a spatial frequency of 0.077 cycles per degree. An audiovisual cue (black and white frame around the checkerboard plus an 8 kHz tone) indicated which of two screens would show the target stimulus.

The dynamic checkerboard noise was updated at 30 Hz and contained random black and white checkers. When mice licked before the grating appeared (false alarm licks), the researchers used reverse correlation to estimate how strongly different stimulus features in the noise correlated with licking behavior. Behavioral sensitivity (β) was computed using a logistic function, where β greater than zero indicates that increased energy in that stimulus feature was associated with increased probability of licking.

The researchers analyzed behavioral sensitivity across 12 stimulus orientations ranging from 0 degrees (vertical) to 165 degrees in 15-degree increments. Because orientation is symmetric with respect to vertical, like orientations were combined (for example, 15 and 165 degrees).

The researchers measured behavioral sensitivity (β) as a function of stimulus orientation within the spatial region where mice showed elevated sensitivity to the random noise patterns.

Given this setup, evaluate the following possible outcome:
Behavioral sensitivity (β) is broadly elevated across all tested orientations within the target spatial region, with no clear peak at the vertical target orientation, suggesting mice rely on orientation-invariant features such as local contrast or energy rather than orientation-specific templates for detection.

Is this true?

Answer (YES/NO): NO